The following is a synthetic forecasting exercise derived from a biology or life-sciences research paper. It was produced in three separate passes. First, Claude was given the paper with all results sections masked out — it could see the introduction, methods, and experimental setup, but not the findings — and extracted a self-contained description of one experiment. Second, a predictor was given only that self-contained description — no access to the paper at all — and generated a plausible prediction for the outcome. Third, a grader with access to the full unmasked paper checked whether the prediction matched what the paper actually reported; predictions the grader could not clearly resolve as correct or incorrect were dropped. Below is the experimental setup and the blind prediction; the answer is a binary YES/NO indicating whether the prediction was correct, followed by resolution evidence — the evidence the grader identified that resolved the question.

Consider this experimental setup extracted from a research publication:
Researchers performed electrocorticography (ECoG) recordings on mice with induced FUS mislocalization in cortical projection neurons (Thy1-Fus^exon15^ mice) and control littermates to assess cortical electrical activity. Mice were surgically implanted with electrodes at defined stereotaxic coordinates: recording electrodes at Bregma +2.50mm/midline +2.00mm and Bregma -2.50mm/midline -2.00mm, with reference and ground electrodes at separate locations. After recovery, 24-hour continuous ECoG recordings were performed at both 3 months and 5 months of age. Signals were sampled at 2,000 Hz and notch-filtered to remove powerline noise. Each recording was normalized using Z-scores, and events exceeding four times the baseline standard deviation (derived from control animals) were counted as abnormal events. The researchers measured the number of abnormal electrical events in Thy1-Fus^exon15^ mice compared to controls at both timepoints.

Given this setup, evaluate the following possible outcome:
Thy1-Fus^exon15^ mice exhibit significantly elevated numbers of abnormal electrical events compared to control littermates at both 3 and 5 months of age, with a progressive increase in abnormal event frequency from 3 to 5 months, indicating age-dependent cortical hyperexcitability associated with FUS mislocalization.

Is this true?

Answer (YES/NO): YES